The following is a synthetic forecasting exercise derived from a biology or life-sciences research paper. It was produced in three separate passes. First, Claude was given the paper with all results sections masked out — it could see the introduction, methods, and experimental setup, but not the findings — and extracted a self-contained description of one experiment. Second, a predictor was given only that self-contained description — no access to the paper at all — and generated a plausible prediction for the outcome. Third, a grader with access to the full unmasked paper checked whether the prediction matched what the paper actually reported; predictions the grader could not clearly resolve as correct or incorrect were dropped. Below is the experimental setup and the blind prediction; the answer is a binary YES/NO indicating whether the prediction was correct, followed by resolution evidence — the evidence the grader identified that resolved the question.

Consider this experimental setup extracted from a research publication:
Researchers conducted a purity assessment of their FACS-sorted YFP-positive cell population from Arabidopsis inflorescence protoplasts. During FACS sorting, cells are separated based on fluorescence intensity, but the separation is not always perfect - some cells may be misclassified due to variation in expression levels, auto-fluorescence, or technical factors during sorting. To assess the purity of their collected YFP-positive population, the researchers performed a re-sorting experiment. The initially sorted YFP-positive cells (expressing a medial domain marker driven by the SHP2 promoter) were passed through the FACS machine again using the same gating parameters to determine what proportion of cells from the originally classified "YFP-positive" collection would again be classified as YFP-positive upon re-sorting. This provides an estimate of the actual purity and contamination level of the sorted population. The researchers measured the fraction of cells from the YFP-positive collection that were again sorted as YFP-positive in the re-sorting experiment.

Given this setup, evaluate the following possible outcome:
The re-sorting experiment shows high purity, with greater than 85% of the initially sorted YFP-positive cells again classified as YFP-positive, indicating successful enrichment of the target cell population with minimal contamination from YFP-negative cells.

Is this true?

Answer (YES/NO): YES